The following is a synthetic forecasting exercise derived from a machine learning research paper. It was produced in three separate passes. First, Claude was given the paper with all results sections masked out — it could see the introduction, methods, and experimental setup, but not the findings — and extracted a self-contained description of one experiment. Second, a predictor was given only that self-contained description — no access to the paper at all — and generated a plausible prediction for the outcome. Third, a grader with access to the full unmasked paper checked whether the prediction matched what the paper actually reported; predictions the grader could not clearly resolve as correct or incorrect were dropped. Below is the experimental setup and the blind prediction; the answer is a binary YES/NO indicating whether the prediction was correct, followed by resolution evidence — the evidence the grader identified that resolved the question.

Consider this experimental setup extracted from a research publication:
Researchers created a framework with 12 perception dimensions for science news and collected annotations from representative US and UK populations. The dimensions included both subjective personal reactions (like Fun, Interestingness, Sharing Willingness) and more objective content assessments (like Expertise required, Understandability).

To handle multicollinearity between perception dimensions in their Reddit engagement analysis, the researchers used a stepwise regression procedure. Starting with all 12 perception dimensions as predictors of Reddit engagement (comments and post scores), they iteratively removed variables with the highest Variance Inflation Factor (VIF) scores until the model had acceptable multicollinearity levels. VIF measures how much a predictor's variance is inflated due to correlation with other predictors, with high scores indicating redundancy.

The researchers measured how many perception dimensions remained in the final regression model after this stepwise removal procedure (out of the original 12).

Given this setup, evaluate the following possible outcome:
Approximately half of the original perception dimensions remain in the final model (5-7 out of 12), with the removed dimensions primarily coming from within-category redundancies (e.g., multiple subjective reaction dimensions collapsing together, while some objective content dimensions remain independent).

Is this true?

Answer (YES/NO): YES